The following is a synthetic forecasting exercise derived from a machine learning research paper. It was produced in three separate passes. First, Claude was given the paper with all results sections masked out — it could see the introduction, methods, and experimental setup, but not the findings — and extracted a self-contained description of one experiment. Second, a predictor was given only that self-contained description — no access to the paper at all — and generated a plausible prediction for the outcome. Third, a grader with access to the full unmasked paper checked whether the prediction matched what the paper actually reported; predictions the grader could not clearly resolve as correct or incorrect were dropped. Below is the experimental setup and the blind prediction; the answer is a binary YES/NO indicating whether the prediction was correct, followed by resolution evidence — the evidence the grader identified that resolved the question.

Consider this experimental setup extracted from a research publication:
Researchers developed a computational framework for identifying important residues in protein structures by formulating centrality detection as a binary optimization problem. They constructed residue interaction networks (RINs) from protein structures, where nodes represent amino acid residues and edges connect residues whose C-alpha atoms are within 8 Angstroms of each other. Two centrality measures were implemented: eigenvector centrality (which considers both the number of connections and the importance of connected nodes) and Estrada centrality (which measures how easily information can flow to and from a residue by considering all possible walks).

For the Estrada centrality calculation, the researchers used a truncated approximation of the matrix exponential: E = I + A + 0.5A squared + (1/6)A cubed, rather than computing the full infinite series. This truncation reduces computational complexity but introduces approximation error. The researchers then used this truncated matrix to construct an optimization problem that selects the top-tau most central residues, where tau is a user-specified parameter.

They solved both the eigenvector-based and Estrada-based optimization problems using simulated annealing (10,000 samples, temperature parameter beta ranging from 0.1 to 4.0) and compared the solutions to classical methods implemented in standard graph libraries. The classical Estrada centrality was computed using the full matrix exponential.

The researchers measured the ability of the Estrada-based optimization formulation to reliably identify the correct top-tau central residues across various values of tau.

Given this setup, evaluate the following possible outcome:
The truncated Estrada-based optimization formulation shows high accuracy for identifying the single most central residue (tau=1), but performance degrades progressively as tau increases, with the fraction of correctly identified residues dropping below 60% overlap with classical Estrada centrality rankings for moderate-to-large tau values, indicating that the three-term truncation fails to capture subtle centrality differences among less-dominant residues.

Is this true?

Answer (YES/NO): NO